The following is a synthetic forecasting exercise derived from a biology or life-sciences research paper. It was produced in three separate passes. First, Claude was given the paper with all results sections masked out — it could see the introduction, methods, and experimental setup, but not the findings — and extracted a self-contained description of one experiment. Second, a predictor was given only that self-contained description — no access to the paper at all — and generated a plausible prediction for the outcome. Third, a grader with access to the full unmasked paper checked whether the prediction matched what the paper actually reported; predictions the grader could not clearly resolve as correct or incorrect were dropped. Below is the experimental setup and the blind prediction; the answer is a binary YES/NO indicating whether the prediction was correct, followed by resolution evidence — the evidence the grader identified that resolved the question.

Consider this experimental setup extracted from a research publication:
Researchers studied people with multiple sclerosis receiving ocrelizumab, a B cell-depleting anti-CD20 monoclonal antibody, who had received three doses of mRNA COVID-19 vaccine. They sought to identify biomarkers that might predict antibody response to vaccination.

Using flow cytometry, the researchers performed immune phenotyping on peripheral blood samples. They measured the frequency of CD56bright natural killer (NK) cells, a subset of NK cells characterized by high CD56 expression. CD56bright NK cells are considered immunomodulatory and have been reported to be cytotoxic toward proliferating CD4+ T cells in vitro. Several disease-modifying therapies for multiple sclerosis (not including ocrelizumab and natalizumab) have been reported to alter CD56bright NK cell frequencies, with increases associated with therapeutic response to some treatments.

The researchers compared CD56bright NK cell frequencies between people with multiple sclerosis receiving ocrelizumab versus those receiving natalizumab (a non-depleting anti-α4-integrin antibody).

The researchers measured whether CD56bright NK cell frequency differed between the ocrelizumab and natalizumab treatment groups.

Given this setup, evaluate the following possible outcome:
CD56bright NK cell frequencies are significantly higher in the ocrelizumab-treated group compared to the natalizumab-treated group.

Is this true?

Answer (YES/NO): NO